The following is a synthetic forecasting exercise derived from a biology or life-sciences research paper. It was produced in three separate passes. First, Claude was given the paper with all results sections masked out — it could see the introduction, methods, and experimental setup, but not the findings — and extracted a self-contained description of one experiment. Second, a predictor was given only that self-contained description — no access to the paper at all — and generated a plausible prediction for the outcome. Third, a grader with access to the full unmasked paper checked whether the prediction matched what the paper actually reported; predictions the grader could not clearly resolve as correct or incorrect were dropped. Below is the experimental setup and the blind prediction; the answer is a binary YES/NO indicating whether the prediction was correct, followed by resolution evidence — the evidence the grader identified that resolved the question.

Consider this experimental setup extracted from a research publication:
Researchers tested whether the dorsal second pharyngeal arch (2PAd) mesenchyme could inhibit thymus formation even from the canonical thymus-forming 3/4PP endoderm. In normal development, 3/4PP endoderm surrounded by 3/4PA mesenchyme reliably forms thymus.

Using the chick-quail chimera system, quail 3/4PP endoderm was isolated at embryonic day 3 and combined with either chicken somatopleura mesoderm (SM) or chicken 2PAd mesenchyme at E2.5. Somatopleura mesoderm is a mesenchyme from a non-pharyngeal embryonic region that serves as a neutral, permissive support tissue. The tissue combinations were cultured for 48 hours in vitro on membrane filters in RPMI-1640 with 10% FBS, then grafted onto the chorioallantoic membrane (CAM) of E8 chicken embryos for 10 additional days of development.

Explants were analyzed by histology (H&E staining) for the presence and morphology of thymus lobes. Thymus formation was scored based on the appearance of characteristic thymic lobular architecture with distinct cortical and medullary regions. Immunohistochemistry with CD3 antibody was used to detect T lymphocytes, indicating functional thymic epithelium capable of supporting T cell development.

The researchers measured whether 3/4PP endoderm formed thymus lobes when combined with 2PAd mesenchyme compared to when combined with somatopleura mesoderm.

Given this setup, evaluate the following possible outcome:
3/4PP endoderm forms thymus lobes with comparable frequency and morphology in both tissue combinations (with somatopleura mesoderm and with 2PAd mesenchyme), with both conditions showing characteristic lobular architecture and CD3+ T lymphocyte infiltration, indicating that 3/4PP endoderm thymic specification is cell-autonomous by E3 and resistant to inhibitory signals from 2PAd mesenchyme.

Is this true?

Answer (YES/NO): NO